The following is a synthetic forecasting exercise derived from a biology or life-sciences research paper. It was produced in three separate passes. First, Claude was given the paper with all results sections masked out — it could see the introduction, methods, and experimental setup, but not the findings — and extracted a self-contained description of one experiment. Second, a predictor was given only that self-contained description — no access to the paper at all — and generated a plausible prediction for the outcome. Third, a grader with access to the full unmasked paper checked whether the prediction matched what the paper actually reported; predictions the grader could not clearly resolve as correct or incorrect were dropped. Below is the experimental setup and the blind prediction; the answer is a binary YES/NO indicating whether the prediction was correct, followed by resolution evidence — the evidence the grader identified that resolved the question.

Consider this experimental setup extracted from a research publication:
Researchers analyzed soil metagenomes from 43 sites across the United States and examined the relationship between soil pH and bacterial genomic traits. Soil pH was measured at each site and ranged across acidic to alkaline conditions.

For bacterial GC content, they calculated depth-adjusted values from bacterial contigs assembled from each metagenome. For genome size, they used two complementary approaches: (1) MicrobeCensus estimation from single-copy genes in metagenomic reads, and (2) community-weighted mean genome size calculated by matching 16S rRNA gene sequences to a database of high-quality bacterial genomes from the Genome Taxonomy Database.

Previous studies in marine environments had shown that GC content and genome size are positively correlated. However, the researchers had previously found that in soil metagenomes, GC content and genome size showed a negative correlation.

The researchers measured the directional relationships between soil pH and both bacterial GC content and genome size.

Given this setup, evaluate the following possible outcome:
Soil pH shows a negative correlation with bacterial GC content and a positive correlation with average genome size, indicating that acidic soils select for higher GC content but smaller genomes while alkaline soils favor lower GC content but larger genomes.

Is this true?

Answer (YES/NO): NO